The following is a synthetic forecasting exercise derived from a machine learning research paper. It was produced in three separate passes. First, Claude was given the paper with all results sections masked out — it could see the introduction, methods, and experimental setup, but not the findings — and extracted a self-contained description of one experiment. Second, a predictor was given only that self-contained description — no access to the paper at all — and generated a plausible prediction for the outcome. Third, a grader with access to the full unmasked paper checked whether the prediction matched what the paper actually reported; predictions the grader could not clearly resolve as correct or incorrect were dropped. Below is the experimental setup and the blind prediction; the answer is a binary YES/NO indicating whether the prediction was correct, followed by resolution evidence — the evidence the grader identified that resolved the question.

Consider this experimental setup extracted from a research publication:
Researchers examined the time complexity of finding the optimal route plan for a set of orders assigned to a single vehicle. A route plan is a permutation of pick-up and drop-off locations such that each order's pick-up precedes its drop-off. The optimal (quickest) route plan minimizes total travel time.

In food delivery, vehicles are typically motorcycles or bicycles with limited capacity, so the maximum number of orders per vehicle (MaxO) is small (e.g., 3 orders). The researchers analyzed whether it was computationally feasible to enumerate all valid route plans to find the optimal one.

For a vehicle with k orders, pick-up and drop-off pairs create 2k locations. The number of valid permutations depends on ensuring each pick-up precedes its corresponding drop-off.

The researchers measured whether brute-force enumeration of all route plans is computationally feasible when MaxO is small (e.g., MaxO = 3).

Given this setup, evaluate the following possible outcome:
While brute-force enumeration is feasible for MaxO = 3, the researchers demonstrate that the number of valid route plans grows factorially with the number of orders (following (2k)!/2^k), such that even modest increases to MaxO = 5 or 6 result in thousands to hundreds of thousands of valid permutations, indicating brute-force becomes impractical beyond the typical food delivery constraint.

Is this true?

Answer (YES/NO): NO